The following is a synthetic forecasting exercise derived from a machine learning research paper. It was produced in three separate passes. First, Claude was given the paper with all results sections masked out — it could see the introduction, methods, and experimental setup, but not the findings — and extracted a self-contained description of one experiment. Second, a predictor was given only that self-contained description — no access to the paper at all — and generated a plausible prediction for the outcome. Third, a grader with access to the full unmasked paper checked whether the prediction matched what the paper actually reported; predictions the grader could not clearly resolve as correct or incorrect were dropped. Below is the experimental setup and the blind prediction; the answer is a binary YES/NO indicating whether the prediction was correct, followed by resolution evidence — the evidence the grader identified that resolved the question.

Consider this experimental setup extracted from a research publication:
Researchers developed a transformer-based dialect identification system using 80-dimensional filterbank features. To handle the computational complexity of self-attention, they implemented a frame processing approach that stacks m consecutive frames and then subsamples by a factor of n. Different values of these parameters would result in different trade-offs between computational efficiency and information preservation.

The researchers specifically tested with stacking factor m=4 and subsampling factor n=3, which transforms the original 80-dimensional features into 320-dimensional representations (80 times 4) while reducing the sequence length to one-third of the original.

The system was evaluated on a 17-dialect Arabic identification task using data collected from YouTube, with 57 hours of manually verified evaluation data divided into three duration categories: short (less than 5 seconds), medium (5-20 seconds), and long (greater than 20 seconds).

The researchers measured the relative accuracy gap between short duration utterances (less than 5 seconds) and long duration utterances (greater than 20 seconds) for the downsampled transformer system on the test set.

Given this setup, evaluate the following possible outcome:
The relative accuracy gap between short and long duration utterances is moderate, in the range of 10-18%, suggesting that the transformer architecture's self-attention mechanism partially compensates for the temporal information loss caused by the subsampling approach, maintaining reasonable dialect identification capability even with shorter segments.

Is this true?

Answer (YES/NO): YES